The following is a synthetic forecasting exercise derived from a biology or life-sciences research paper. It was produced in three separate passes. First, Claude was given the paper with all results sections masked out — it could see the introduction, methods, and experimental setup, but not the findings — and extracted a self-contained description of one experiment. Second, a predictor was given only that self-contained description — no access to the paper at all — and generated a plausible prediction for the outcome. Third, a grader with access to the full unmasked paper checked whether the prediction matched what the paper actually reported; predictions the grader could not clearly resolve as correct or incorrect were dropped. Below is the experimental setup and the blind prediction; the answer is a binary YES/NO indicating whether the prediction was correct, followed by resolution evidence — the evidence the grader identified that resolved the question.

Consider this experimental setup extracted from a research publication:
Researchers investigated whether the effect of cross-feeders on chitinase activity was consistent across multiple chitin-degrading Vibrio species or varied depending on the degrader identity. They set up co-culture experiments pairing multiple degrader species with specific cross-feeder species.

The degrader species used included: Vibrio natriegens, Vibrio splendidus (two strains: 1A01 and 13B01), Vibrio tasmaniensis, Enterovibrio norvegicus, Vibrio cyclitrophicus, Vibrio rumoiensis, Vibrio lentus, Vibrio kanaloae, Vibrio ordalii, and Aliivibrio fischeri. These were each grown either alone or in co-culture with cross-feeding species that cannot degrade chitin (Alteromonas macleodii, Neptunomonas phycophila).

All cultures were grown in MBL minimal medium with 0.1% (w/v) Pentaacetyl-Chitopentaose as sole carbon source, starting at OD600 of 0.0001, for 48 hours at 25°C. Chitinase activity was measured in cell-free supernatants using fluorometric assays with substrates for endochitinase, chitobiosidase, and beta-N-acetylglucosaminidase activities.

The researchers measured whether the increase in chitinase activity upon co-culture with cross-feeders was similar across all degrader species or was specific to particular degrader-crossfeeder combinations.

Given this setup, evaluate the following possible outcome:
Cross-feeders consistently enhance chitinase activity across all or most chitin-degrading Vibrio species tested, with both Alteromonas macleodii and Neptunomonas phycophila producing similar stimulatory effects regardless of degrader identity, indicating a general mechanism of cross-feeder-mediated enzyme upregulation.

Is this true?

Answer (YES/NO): NO